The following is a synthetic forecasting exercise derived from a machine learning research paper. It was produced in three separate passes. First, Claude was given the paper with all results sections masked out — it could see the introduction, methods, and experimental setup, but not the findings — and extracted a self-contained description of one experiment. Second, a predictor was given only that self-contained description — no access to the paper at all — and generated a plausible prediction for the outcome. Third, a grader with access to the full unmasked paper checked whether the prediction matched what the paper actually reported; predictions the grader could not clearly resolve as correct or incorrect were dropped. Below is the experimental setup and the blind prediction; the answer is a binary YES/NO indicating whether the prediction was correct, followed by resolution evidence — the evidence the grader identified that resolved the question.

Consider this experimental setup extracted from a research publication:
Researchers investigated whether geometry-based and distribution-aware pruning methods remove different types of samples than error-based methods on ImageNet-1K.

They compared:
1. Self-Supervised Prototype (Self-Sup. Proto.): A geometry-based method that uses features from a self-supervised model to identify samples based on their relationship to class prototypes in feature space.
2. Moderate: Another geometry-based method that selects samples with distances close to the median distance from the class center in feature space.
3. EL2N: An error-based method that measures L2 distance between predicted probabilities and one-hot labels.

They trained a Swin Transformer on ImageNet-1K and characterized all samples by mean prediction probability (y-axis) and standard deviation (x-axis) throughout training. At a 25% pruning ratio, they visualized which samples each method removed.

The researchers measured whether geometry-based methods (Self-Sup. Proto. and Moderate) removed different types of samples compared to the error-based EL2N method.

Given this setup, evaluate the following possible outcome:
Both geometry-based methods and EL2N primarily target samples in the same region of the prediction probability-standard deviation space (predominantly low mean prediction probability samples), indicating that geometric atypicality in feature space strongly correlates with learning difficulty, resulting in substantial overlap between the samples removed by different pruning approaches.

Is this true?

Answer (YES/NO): NO